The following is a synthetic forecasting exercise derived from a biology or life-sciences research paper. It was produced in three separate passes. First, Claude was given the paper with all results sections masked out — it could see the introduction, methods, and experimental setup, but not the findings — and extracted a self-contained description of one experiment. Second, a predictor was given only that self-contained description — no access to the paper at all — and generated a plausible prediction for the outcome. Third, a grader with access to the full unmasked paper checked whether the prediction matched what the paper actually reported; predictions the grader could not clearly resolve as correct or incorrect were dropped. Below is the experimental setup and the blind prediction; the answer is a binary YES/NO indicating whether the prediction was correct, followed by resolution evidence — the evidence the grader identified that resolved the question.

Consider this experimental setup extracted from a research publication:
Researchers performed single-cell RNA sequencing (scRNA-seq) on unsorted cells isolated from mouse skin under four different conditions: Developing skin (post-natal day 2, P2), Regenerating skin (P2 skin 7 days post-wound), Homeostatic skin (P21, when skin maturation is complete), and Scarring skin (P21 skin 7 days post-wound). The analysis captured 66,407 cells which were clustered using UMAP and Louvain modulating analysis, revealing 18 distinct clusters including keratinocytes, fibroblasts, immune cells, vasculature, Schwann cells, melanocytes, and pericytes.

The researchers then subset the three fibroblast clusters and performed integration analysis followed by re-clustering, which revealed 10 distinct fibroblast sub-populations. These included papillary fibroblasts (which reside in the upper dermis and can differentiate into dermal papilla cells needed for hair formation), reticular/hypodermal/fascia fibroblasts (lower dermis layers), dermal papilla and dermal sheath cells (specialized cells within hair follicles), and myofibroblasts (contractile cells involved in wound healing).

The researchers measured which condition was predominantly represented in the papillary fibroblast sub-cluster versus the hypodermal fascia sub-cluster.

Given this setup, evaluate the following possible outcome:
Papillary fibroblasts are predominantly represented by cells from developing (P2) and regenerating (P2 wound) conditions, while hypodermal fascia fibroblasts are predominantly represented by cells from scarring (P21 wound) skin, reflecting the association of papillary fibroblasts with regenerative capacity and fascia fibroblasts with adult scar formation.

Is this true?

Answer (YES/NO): NO